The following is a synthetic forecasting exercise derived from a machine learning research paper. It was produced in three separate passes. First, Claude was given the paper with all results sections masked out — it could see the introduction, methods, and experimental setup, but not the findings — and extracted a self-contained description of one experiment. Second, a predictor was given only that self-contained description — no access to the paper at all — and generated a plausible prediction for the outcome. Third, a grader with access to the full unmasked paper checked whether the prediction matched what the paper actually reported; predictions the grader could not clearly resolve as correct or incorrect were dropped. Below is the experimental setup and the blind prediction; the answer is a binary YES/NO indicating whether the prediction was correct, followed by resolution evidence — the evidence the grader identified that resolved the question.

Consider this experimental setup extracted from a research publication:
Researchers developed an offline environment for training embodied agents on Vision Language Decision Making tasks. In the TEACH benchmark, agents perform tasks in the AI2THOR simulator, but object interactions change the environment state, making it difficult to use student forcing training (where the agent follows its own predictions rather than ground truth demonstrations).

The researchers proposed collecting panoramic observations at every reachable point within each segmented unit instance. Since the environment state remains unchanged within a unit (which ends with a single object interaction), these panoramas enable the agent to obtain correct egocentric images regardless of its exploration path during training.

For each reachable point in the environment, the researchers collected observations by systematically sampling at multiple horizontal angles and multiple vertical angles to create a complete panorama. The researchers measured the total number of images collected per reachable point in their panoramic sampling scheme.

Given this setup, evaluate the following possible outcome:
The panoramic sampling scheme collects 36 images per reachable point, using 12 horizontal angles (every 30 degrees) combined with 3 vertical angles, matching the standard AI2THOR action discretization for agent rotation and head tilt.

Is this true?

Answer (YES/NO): NO